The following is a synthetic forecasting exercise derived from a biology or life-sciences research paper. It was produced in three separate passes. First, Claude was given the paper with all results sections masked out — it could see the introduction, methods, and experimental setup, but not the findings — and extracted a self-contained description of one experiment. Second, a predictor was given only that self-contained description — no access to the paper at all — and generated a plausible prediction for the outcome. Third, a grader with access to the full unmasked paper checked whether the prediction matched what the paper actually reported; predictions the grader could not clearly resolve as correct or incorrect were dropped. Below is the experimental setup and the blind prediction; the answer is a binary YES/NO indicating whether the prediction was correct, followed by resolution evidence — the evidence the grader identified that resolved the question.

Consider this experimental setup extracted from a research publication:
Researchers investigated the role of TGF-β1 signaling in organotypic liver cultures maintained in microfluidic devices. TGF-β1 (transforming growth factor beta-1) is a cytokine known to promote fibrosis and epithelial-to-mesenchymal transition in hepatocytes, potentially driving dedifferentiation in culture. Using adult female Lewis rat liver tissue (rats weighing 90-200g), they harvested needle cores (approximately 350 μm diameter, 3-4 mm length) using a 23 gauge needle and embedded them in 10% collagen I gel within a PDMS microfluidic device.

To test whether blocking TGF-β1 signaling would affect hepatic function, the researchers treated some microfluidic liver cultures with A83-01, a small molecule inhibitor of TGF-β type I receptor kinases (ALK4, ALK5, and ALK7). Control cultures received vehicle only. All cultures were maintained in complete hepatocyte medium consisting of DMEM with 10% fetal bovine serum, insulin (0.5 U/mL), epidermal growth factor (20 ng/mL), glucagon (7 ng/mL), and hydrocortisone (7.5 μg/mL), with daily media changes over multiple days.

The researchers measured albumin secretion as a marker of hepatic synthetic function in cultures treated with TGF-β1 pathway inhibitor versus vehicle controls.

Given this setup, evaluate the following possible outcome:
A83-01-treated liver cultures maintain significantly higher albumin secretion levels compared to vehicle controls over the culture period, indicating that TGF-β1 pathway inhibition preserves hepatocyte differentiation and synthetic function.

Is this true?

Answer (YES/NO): YES